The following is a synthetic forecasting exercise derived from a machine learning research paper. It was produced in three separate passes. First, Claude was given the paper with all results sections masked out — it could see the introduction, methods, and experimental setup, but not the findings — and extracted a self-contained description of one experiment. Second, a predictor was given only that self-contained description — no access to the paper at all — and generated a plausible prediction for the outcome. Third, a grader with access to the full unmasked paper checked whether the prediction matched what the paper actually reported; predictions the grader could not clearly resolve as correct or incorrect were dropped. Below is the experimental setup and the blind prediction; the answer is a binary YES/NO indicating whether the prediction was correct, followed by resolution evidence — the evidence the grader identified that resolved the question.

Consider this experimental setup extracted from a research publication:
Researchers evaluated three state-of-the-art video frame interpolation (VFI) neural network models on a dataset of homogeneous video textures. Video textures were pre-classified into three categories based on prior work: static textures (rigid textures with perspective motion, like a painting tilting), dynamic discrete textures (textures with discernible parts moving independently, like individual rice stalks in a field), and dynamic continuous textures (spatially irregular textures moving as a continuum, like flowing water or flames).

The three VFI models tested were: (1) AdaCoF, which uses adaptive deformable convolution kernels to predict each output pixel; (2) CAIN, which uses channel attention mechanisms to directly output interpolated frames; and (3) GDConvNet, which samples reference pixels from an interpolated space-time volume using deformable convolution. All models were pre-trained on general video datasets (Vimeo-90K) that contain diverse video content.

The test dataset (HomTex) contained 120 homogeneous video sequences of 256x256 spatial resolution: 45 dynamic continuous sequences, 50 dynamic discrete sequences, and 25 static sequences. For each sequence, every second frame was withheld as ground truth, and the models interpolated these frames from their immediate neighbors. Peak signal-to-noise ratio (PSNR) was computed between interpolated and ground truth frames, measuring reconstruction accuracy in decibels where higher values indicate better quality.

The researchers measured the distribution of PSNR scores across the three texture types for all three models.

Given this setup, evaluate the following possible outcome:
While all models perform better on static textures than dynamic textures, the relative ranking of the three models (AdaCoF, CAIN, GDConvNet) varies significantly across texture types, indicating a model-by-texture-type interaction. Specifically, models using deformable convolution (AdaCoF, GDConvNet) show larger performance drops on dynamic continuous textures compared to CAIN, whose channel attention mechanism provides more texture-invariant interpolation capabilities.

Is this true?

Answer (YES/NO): NO